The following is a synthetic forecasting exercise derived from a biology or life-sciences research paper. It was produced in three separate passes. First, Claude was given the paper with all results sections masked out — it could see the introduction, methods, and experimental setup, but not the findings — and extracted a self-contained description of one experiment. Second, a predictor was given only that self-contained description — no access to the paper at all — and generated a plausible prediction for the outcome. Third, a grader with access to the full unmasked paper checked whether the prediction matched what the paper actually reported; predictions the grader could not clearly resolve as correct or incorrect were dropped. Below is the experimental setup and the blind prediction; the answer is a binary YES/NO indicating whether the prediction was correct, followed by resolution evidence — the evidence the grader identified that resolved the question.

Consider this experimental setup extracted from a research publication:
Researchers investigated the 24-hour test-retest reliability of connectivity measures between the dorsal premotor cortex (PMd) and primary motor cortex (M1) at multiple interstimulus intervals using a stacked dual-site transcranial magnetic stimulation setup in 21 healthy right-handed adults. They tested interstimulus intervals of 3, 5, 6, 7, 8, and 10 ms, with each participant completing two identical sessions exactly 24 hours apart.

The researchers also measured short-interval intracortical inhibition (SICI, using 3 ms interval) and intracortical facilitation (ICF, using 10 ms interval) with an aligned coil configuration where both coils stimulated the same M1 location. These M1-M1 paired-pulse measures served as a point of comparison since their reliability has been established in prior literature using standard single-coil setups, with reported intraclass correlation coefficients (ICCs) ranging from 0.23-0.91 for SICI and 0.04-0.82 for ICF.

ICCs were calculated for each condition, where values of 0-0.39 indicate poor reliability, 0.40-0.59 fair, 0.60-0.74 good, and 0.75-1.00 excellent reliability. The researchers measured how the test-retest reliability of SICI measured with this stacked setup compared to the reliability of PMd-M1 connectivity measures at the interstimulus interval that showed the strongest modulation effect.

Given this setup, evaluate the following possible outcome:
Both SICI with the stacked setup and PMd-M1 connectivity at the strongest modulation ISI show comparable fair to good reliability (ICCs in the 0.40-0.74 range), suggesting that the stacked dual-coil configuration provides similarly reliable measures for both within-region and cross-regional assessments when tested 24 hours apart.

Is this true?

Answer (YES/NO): NO